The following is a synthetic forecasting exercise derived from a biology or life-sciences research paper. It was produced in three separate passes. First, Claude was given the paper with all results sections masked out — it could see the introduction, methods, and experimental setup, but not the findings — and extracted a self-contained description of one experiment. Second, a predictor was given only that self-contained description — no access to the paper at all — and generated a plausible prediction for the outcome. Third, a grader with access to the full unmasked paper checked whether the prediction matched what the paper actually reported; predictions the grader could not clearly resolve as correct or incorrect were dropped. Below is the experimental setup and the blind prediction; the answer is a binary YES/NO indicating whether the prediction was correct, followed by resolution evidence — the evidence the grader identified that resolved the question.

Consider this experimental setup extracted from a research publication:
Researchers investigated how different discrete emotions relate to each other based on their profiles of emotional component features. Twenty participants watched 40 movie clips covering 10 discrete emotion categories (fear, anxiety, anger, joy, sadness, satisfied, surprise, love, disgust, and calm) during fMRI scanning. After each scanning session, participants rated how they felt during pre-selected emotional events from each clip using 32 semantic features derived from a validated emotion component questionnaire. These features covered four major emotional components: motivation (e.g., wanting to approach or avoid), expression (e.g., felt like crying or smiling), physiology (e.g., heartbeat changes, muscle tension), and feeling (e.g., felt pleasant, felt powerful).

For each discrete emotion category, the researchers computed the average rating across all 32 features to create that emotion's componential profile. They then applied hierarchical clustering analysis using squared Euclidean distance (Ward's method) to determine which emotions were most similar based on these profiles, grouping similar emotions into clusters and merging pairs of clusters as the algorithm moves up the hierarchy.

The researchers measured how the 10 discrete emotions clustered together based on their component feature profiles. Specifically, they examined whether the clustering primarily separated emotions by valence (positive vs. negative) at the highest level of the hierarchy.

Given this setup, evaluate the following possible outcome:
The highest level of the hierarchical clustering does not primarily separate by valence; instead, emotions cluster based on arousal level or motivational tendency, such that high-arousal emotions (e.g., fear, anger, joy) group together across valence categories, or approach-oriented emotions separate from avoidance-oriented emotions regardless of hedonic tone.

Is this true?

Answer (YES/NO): NO